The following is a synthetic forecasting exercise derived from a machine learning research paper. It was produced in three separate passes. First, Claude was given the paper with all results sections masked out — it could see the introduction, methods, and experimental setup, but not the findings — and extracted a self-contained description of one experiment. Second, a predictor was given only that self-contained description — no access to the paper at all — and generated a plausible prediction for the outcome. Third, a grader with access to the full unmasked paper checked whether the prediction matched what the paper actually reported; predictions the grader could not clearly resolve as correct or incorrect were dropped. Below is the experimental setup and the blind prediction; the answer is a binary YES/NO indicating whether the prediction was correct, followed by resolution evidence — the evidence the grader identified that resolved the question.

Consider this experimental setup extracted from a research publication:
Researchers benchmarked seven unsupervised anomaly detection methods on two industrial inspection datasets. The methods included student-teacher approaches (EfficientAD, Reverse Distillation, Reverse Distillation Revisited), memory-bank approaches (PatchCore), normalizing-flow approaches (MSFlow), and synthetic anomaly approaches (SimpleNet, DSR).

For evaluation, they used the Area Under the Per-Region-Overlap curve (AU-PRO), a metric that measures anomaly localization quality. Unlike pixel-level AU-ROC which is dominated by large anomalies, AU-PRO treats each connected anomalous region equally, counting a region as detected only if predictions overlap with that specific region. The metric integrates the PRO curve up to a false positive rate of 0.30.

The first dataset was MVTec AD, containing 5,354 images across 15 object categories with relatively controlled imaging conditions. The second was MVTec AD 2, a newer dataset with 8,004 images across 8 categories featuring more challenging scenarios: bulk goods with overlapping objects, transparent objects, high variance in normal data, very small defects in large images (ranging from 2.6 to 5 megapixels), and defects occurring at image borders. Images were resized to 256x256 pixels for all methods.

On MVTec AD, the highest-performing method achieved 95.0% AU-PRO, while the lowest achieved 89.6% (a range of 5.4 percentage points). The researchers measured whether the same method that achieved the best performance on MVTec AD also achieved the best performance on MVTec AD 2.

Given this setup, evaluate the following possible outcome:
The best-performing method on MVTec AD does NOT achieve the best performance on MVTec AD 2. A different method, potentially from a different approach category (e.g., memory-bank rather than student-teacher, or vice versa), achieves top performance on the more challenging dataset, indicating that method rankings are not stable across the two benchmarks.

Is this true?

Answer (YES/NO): YES